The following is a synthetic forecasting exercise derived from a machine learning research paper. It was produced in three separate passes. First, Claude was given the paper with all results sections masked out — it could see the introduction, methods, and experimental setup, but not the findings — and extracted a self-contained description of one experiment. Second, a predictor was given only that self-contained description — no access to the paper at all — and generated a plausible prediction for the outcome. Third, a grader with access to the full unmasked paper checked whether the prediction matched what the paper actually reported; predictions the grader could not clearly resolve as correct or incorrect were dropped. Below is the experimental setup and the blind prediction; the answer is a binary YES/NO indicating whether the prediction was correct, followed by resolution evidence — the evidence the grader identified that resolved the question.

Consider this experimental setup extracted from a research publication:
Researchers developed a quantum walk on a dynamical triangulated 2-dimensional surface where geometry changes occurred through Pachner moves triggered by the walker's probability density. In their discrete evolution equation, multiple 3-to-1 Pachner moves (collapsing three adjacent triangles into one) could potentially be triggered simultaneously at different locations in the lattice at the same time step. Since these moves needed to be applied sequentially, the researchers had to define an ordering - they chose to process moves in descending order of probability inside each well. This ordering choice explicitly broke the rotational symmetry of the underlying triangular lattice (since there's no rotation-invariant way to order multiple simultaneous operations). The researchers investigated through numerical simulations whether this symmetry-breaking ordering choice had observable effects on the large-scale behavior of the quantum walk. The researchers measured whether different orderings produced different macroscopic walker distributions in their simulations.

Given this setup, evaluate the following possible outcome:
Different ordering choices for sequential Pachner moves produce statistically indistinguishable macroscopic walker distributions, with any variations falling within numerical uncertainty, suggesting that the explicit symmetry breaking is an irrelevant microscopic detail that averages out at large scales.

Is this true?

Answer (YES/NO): YES